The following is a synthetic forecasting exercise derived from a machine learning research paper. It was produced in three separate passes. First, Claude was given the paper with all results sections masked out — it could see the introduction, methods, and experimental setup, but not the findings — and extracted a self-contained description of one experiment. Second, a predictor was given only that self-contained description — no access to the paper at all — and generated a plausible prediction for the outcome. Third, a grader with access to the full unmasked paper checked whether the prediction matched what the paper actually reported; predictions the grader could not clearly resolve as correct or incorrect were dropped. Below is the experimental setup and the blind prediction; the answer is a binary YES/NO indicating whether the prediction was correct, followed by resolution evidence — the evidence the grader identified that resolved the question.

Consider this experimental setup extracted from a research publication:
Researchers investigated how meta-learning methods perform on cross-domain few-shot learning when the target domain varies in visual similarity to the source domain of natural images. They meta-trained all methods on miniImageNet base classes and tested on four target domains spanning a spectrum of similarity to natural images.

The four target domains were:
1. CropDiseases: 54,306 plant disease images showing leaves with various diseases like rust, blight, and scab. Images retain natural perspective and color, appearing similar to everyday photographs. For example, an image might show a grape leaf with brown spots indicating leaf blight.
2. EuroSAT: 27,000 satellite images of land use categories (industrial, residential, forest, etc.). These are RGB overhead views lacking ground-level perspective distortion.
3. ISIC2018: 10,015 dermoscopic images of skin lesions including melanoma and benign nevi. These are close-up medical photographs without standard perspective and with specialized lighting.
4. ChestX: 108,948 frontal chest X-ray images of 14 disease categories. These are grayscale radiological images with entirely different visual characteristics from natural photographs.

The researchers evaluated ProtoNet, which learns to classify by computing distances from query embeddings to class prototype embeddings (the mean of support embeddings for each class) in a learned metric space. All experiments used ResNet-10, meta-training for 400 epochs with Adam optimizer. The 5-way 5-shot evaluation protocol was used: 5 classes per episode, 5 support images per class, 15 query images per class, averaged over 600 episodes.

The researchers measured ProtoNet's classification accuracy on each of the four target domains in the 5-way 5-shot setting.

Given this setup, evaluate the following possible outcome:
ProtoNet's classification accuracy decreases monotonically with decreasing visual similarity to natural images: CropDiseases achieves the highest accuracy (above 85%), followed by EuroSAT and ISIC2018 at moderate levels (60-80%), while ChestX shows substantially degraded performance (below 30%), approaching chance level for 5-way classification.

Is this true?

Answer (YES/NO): NO